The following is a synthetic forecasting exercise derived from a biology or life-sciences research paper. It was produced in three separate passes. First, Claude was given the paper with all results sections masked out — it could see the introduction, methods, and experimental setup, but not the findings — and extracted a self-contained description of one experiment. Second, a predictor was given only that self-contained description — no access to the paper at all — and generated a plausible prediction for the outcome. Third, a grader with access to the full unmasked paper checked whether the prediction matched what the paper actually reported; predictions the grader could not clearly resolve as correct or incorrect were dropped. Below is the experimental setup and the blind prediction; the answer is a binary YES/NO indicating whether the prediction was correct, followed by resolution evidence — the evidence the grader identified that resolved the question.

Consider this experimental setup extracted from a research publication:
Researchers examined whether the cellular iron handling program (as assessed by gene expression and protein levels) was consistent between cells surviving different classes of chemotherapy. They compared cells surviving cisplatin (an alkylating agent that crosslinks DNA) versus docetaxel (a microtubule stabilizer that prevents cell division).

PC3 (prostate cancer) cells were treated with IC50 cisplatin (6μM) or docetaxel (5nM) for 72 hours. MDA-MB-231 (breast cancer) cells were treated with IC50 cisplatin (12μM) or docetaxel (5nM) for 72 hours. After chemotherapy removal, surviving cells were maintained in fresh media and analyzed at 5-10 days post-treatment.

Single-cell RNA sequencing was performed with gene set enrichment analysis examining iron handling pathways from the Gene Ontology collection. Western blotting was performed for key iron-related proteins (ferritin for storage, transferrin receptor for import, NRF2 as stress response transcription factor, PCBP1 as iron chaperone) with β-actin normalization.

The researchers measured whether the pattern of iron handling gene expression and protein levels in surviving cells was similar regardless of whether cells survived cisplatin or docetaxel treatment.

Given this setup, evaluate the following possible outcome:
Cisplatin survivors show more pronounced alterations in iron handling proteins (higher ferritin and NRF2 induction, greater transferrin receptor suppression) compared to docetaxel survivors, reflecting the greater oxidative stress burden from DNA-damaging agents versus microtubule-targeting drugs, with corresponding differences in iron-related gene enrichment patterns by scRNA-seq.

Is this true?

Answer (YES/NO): NO